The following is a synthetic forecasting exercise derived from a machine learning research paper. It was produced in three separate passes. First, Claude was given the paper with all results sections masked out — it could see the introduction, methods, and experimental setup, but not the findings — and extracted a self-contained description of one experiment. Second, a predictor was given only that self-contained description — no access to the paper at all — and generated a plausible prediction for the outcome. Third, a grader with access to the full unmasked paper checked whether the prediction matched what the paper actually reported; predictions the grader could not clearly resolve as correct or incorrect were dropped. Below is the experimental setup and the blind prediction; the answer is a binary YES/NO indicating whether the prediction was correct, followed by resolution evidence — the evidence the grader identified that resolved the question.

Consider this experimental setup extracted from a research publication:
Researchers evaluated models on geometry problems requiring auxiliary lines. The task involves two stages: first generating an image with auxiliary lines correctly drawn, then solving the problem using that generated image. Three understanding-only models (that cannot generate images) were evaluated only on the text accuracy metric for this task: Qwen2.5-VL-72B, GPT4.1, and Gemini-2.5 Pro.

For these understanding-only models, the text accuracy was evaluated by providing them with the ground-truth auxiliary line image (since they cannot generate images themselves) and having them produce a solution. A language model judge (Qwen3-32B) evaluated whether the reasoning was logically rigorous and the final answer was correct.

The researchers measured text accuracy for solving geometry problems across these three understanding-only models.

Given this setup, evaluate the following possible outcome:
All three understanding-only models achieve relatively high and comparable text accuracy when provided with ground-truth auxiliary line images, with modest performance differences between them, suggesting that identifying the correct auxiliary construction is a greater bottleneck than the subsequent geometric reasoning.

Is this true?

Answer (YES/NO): NO